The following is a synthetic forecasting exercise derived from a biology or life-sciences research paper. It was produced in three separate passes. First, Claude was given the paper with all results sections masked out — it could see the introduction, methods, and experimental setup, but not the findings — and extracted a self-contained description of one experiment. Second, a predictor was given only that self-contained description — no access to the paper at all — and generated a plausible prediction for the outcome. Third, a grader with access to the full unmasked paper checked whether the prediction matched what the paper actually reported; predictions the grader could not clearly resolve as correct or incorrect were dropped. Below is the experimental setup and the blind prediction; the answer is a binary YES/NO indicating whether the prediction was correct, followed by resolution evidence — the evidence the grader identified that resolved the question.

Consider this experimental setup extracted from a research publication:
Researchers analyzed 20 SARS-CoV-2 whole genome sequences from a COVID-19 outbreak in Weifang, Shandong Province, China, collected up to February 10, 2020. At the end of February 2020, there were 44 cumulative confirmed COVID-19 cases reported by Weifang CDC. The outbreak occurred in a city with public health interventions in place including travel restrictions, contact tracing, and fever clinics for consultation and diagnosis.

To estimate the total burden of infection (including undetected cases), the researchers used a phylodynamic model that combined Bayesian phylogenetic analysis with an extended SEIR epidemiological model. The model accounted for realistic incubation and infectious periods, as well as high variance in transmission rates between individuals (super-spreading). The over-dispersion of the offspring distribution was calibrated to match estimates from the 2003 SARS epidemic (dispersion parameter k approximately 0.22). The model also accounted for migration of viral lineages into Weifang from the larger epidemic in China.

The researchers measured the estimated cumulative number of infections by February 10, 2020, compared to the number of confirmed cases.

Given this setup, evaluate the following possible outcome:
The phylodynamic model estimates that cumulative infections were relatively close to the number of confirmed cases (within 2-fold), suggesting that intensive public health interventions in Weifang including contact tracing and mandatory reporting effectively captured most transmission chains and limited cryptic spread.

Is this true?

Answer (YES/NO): NO